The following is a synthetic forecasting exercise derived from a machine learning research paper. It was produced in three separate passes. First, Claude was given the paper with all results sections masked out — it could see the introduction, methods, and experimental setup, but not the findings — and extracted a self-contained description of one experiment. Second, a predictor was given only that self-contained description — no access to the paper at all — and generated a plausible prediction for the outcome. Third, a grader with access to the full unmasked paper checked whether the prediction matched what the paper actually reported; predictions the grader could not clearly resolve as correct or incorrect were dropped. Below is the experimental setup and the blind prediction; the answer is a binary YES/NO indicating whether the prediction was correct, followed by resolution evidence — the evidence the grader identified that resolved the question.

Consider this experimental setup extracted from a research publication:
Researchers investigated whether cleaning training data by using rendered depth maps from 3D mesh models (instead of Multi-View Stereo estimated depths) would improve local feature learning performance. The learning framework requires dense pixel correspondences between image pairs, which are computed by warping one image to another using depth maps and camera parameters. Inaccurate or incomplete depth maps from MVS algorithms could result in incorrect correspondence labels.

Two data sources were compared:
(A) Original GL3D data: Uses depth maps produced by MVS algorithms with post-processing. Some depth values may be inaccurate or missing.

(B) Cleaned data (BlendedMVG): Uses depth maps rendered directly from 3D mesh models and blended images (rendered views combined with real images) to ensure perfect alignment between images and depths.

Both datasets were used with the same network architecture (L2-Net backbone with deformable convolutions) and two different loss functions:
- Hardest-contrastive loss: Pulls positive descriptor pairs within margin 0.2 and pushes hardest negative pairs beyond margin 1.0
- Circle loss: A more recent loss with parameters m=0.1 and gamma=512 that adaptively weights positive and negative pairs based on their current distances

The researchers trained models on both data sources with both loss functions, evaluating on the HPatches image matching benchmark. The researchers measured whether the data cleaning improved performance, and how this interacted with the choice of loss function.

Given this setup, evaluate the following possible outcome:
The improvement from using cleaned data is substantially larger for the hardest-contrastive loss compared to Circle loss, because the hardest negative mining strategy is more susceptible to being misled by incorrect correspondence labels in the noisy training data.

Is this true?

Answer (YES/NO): NO